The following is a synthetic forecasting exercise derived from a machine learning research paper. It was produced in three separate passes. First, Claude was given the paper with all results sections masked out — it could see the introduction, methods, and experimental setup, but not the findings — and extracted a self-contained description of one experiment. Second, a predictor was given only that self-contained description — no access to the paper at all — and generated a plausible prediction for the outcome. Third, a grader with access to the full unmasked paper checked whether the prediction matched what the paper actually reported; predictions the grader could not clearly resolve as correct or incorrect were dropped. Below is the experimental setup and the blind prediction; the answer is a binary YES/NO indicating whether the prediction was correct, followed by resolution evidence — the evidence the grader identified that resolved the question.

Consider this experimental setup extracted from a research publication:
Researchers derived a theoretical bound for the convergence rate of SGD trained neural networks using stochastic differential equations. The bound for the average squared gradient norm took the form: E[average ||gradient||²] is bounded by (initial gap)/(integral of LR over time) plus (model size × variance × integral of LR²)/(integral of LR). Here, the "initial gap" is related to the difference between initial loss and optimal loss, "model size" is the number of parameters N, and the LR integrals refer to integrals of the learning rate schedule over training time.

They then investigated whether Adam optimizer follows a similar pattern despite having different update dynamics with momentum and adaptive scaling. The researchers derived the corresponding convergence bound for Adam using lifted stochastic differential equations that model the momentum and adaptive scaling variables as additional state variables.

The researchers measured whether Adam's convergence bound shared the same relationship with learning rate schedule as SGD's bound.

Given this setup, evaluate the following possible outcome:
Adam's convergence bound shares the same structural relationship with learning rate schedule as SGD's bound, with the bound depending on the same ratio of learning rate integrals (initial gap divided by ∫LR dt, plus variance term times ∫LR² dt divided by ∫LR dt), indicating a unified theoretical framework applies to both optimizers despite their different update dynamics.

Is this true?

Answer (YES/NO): YES